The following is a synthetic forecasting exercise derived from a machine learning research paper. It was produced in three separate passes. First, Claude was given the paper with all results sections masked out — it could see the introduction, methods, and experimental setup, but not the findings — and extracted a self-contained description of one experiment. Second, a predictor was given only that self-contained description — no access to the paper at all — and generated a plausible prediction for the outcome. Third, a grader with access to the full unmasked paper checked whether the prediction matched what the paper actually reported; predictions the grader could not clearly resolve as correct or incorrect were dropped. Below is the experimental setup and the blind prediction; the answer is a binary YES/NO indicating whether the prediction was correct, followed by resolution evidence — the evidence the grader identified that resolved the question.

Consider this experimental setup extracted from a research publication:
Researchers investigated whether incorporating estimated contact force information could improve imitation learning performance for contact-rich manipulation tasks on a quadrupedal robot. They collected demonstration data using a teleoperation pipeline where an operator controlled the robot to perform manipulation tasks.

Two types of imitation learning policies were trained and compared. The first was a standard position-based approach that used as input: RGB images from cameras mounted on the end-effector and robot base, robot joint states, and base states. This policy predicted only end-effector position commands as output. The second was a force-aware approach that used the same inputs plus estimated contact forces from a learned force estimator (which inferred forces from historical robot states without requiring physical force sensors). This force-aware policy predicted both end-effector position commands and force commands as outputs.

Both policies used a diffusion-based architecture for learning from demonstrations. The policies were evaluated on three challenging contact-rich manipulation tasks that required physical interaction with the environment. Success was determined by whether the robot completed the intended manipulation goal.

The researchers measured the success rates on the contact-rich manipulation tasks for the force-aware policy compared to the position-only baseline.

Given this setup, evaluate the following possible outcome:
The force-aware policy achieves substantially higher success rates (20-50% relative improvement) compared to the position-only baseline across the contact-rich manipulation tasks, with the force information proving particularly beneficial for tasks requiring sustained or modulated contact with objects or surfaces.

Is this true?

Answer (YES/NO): YES